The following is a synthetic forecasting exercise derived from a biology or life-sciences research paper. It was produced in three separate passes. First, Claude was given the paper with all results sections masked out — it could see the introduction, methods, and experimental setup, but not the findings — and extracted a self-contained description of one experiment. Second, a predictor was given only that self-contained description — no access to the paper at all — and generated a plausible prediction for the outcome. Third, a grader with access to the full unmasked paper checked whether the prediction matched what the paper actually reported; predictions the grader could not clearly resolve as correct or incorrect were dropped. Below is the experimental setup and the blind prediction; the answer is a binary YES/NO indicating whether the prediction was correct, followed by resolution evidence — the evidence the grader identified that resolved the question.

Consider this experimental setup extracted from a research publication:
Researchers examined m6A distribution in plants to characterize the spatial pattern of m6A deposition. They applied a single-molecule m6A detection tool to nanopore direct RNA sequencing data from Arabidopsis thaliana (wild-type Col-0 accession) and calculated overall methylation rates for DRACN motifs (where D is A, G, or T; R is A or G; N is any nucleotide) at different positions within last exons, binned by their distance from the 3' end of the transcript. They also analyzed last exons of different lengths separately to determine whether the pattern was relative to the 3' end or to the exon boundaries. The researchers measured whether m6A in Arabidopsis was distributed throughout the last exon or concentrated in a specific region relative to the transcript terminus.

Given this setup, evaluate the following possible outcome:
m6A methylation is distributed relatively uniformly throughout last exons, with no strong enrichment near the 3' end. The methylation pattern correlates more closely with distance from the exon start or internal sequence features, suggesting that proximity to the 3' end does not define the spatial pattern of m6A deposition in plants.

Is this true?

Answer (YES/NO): NO